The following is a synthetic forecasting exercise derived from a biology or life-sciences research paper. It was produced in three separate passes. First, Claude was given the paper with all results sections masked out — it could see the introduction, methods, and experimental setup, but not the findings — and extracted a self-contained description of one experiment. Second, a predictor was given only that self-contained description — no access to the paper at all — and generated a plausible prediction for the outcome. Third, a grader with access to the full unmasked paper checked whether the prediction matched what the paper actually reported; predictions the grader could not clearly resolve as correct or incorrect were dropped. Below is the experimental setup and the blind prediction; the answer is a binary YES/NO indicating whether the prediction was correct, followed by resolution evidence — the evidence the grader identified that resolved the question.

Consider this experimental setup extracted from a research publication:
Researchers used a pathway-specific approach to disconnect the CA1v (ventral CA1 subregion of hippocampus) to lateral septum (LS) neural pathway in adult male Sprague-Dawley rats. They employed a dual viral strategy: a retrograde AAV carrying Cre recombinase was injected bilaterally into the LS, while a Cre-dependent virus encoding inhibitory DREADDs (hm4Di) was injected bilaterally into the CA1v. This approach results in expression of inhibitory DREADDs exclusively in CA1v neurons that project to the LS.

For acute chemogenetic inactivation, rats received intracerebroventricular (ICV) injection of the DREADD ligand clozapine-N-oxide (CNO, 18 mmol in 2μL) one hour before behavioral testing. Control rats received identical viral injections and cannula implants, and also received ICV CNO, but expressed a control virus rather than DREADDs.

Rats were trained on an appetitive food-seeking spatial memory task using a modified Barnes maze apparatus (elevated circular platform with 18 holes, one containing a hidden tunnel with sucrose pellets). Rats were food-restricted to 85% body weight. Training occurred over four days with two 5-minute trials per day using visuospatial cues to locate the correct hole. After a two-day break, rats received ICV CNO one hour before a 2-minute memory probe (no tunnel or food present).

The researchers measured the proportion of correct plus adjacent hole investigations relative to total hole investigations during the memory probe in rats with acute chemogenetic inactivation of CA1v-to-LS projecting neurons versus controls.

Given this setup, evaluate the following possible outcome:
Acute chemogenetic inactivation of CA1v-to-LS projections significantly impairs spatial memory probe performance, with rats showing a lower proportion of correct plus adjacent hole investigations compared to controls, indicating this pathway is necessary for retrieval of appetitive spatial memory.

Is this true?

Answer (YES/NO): YES